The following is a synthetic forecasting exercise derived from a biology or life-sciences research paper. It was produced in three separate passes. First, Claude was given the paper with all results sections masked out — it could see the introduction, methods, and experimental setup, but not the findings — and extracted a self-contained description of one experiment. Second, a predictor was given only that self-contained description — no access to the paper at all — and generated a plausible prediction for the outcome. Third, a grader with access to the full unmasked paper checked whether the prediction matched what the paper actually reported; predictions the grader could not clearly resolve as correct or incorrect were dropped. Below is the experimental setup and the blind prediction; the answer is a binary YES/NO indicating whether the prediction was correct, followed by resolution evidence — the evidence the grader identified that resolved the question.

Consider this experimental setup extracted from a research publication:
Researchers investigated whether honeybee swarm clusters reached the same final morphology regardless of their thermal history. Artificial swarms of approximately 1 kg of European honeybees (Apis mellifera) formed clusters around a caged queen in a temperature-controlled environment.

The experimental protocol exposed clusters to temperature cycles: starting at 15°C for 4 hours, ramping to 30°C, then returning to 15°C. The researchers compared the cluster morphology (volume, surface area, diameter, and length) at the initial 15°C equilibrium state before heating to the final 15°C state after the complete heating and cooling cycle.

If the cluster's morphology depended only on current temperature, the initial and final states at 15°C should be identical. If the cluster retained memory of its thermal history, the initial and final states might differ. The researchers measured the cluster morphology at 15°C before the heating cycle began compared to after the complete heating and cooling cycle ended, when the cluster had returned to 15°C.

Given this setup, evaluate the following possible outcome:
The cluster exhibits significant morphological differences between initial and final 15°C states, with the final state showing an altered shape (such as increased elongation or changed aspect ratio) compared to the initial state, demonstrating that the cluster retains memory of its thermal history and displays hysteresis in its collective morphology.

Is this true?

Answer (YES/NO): YES